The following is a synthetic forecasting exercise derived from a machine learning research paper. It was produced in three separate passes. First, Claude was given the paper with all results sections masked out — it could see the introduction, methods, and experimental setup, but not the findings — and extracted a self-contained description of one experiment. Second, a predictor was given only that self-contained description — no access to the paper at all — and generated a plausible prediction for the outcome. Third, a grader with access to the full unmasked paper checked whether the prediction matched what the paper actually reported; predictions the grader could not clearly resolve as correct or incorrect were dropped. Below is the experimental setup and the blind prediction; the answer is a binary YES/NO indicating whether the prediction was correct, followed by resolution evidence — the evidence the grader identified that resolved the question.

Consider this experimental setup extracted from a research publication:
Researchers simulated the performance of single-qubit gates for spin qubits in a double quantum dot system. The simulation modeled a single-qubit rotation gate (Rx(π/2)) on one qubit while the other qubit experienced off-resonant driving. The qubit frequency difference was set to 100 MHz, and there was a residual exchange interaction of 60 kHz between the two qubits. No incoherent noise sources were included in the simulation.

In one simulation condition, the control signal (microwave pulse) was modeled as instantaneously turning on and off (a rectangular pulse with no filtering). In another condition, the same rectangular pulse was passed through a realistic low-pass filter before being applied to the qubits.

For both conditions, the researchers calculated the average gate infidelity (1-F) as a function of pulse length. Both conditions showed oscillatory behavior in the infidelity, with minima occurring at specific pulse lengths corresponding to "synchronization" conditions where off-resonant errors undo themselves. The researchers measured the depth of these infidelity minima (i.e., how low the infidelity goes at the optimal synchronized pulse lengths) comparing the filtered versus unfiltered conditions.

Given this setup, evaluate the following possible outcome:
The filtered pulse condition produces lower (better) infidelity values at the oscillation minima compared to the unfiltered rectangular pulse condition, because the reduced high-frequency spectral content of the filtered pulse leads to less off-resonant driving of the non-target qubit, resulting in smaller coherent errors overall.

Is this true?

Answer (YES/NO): NO